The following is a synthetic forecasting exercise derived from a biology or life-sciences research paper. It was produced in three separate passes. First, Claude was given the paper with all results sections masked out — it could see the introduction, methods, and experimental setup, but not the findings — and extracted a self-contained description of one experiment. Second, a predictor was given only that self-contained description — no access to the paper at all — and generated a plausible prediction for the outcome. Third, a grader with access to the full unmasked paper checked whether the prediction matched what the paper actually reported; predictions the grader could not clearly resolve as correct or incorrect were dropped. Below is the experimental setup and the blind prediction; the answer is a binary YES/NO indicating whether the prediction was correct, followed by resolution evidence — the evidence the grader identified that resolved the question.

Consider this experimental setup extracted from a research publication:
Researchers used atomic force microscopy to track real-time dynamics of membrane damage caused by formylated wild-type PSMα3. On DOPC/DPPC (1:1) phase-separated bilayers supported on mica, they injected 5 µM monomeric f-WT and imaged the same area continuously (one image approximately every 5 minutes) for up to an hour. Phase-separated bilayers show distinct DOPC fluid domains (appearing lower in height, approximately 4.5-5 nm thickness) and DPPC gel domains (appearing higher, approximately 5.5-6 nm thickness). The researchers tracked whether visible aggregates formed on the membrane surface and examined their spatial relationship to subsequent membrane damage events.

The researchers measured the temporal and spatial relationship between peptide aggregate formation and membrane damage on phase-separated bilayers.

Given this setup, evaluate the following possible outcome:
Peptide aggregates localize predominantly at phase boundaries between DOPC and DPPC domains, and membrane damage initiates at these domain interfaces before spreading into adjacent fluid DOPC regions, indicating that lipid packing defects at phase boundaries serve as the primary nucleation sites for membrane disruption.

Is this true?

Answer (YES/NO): NO